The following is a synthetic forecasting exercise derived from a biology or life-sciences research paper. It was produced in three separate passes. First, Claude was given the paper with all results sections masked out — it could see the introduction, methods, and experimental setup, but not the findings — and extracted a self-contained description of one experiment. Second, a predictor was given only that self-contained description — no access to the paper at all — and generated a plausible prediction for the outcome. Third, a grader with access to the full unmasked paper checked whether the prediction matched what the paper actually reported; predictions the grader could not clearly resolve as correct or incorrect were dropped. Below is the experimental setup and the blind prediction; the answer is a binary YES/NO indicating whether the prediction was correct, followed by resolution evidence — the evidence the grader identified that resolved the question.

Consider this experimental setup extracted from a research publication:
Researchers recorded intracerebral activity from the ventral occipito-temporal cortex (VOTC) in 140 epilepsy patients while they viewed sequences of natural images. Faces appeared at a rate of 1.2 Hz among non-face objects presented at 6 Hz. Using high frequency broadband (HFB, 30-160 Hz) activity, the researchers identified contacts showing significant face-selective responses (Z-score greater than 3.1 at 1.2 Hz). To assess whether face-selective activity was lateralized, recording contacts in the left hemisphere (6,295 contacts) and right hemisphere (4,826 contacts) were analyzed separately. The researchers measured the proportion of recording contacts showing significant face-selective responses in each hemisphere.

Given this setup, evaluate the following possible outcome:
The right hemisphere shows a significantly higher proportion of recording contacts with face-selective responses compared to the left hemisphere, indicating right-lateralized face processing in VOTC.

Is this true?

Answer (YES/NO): YES